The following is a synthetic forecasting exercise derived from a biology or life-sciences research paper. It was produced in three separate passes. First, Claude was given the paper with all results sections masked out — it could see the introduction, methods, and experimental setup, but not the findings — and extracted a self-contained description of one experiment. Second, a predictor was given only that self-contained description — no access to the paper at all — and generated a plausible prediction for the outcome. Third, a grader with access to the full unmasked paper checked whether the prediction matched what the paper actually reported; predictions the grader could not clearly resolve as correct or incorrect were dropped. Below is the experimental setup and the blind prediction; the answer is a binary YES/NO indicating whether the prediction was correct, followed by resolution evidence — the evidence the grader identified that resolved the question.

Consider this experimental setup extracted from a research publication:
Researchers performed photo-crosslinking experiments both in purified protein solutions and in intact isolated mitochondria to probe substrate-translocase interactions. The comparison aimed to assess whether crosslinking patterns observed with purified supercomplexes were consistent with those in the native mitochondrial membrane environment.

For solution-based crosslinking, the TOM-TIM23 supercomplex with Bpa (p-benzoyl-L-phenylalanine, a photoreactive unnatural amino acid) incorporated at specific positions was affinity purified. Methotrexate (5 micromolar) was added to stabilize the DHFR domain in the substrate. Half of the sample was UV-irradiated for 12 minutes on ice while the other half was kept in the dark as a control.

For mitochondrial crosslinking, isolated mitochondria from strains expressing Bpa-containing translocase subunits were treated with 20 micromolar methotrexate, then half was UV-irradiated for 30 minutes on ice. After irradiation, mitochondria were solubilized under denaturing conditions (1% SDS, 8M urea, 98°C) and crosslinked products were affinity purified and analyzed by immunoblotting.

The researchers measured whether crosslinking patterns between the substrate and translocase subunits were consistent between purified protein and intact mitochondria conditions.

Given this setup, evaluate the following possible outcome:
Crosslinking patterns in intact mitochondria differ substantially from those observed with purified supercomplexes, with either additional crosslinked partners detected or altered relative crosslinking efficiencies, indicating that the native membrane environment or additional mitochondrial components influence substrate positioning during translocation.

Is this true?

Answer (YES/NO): NO